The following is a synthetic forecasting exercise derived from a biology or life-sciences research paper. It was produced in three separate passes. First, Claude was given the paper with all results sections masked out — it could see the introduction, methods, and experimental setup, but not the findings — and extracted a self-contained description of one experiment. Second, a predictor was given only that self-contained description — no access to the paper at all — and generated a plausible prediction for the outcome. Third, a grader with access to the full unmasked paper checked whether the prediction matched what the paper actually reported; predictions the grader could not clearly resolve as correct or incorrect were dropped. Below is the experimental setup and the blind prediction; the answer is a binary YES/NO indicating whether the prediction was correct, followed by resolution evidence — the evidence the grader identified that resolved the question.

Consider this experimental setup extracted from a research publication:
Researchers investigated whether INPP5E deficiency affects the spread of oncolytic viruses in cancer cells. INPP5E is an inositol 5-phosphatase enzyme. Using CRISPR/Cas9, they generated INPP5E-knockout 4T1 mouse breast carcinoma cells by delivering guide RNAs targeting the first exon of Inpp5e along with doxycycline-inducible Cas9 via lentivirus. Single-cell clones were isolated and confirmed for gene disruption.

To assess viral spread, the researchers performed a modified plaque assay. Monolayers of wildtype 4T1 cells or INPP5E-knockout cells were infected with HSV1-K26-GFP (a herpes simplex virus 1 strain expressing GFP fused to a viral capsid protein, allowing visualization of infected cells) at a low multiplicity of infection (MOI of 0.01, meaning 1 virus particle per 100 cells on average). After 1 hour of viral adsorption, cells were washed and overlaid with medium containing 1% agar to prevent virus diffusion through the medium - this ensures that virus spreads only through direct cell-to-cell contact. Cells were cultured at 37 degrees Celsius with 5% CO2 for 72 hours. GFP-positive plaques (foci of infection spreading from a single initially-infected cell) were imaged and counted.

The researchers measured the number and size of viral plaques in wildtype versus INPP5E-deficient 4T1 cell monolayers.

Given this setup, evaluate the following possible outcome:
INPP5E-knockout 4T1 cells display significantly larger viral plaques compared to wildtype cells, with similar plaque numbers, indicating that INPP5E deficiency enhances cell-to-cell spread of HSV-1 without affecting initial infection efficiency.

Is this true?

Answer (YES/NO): NO